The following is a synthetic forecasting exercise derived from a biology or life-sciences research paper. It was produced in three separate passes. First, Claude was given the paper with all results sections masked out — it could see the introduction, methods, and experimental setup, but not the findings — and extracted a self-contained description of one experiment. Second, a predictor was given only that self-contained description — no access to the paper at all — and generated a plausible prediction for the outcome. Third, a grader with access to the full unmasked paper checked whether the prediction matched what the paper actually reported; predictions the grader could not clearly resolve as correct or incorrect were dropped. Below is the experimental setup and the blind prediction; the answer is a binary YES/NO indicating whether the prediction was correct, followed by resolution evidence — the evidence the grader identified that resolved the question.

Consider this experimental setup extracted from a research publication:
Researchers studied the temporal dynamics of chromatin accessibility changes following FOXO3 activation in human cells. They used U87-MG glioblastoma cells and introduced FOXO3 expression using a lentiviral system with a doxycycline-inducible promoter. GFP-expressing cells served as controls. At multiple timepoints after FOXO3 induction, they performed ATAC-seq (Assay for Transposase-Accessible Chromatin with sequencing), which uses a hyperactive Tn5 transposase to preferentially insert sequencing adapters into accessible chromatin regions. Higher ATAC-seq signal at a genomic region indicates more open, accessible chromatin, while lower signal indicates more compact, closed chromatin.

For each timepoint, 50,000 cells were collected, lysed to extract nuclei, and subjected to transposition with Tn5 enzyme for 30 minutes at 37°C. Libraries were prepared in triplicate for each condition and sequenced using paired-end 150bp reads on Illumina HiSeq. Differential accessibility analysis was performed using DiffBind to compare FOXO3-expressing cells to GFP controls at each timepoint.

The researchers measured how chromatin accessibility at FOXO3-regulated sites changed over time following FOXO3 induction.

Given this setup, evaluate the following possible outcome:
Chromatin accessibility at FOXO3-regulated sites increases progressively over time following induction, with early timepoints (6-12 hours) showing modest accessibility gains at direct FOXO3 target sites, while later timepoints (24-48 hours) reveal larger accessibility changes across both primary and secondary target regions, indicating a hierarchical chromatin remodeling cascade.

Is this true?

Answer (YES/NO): NO